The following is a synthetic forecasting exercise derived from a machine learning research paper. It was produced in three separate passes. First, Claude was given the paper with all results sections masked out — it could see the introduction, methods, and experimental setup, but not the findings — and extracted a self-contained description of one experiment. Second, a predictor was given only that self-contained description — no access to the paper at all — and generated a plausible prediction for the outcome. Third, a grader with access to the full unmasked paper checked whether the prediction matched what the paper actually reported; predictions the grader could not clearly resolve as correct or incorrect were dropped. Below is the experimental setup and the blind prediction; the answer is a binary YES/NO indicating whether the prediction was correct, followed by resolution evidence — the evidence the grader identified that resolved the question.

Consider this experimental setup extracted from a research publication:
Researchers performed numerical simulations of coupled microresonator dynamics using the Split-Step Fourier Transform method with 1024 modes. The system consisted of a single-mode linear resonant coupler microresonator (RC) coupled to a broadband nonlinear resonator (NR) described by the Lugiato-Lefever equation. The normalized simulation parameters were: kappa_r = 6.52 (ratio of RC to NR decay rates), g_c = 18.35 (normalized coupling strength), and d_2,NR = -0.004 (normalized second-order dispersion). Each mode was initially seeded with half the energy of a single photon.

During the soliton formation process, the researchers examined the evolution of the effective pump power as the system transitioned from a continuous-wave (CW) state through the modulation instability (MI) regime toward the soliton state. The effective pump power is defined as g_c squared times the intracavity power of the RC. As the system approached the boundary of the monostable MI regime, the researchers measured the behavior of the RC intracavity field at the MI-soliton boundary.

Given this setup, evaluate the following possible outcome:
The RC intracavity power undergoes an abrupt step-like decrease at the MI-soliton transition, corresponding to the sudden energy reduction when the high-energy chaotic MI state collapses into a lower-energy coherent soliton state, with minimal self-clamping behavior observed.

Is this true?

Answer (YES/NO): NO